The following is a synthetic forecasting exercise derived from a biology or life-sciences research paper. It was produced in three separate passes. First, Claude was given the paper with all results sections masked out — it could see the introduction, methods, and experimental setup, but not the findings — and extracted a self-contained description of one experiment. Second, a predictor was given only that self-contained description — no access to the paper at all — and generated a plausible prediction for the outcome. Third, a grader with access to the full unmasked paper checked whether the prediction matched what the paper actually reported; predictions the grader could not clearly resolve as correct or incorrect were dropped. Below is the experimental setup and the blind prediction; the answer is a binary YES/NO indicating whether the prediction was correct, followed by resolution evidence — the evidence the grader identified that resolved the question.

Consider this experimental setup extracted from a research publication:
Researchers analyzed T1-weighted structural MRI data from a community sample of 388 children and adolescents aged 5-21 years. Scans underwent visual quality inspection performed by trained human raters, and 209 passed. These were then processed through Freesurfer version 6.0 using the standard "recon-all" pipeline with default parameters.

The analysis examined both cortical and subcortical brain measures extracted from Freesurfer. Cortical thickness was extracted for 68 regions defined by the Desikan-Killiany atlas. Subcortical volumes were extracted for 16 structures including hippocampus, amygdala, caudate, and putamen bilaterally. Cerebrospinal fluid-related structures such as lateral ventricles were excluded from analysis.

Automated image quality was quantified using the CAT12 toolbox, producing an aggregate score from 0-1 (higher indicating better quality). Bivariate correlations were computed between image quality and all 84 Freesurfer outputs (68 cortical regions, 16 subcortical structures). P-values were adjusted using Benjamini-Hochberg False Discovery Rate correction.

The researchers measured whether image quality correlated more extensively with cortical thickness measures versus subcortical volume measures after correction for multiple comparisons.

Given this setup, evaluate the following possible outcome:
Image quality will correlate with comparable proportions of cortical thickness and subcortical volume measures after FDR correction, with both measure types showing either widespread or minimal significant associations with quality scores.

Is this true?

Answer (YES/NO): YES